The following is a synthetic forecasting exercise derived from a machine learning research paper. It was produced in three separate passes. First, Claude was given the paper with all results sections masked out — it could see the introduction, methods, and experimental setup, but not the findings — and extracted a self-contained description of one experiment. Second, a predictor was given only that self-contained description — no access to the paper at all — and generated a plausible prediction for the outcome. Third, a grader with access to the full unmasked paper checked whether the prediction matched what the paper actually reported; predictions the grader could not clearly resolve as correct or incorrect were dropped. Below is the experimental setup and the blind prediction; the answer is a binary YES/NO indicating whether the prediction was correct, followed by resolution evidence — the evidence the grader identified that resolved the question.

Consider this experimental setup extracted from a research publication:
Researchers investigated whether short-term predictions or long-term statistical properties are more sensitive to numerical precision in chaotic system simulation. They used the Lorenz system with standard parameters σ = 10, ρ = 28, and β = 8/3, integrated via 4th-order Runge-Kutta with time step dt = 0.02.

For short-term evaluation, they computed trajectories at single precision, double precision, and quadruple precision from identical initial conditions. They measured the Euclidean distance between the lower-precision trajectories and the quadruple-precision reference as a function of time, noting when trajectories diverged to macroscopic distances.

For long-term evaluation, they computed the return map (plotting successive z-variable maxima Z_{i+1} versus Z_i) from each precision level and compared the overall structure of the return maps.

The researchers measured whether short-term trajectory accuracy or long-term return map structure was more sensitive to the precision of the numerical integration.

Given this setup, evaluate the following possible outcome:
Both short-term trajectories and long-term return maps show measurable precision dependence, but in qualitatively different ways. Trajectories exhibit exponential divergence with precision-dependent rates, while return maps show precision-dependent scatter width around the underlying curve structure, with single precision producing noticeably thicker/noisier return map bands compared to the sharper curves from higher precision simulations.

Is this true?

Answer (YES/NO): NO